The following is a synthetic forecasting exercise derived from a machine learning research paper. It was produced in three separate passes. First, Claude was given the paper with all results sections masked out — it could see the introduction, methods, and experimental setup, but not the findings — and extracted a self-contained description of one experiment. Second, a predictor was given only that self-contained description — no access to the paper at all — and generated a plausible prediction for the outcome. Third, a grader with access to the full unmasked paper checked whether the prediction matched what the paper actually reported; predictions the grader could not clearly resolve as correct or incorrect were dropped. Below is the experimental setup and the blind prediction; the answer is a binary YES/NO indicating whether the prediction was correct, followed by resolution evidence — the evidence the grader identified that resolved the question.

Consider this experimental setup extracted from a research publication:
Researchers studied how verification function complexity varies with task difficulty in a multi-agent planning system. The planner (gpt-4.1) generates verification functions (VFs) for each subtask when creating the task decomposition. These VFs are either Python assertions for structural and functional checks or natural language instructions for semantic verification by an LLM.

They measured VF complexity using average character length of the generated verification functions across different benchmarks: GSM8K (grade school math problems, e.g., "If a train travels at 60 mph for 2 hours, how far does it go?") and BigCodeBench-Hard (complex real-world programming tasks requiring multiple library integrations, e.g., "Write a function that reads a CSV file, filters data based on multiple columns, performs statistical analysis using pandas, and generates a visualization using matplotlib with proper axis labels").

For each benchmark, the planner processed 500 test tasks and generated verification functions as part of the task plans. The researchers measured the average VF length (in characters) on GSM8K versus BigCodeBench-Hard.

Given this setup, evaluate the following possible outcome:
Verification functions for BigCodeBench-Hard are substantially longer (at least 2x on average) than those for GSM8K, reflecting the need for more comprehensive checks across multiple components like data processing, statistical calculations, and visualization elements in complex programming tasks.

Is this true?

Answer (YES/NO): YES